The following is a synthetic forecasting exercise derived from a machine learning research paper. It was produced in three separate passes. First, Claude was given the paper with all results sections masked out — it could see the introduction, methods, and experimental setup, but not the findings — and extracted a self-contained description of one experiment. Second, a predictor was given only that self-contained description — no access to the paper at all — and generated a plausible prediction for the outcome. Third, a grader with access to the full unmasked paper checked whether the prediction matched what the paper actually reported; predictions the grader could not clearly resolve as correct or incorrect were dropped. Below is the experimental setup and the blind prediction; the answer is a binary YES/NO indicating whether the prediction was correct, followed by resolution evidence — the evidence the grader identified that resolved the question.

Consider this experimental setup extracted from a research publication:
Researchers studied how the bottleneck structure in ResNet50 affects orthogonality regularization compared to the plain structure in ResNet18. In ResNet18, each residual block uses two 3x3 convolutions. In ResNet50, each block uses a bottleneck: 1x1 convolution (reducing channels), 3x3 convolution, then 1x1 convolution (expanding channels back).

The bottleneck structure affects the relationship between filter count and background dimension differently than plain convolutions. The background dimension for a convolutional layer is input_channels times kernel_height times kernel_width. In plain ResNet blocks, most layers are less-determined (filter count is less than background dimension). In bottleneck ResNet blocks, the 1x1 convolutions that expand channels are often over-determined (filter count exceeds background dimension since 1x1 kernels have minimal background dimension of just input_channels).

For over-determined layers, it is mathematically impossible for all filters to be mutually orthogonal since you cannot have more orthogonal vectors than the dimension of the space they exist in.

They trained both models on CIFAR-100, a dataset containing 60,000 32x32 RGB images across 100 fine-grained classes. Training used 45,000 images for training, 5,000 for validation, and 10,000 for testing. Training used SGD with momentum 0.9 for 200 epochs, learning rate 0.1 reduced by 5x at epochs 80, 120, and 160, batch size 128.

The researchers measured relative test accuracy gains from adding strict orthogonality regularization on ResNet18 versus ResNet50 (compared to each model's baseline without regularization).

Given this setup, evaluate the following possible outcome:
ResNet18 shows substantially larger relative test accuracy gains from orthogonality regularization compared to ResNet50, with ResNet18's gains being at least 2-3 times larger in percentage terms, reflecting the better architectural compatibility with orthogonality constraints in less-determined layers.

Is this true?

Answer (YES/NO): NO